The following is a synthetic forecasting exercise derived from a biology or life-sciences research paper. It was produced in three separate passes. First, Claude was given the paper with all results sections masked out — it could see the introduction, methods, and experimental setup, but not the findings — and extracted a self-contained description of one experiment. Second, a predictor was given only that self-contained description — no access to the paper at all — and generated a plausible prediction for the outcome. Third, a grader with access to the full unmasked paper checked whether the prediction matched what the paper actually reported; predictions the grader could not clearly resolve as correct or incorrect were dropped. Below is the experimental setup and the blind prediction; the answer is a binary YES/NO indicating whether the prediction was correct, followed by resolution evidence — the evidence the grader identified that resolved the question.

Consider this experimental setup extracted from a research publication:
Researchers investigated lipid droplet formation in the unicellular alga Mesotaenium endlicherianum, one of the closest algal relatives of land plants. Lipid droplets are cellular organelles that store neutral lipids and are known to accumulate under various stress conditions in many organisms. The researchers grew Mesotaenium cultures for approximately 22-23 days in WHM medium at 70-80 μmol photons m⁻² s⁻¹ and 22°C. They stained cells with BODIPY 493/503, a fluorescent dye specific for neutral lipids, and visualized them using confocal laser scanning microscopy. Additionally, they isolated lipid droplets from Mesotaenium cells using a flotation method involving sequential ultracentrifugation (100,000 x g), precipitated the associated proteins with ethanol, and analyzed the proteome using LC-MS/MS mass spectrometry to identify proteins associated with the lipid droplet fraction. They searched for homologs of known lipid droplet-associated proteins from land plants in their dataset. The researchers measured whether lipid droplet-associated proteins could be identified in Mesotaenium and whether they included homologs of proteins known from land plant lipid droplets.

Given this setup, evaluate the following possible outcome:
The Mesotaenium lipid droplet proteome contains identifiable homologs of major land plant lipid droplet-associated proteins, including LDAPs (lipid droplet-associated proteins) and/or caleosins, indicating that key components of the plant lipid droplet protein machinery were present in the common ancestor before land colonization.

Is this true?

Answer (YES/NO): YES